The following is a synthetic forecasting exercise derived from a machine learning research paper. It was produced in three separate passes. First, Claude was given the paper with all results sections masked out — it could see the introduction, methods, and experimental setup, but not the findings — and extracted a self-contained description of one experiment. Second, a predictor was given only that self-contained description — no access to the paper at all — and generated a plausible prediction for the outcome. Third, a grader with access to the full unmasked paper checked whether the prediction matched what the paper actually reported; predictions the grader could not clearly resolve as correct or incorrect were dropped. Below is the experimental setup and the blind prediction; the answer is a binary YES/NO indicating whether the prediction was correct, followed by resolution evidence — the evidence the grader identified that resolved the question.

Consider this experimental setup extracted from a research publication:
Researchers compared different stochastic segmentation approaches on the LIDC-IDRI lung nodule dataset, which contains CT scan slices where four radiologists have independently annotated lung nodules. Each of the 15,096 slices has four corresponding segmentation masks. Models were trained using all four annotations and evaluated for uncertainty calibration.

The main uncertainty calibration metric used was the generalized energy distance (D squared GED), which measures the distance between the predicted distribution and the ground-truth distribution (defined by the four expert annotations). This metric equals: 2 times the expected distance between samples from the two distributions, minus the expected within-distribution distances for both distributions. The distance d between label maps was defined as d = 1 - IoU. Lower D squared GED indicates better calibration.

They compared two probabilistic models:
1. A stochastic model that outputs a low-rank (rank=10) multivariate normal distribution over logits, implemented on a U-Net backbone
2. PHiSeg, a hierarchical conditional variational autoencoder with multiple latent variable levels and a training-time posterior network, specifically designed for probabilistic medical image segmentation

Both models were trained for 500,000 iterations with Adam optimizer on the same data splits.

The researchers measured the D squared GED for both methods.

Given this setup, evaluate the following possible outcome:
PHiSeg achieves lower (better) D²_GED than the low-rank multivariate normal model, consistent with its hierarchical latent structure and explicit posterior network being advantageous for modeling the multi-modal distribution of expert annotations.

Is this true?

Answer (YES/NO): NO